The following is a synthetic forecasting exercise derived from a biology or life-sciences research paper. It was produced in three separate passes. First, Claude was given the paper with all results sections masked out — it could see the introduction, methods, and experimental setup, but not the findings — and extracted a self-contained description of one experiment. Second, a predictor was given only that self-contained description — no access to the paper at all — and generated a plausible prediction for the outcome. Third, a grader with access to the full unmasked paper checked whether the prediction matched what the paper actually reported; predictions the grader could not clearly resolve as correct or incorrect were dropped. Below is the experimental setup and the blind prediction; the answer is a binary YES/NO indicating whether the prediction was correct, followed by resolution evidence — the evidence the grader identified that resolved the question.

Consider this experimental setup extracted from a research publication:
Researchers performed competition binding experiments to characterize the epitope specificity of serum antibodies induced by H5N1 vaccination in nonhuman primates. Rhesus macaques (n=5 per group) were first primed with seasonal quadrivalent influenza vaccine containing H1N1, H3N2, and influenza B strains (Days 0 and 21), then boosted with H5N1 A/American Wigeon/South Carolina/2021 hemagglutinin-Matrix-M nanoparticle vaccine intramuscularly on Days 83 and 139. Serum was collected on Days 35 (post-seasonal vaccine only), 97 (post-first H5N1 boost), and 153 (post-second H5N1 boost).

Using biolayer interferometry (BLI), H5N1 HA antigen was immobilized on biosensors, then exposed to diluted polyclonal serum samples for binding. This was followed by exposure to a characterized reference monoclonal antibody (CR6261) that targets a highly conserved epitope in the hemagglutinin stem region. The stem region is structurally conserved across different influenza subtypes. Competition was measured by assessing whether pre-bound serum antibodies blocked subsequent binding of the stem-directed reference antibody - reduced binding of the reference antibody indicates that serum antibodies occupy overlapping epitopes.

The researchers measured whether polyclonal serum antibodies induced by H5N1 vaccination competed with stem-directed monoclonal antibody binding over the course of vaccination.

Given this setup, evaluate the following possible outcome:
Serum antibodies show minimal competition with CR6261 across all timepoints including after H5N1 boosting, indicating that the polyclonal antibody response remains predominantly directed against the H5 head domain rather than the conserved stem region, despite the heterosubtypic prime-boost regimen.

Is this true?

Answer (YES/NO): NO